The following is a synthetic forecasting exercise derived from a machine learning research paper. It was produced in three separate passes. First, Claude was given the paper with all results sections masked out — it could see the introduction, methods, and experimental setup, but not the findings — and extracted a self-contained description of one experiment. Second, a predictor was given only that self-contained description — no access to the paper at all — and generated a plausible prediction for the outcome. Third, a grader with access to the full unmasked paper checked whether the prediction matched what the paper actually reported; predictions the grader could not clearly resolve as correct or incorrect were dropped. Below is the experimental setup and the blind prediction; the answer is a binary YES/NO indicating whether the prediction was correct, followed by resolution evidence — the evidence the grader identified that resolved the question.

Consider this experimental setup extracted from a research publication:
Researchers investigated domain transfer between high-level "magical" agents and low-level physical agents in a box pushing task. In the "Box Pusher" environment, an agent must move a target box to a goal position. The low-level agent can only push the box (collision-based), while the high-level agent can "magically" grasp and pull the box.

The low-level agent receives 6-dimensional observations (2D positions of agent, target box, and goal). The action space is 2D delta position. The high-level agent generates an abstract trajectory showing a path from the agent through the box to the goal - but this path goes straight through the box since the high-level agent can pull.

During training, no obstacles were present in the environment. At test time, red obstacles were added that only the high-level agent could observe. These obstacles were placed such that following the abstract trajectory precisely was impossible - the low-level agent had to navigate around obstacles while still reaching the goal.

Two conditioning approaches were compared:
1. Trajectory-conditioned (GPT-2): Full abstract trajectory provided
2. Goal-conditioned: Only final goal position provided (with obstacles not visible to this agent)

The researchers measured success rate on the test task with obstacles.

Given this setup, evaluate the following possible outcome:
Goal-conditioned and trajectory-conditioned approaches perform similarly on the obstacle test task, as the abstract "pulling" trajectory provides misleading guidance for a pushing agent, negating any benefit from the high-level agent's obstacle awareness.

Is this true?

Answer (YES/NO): NO